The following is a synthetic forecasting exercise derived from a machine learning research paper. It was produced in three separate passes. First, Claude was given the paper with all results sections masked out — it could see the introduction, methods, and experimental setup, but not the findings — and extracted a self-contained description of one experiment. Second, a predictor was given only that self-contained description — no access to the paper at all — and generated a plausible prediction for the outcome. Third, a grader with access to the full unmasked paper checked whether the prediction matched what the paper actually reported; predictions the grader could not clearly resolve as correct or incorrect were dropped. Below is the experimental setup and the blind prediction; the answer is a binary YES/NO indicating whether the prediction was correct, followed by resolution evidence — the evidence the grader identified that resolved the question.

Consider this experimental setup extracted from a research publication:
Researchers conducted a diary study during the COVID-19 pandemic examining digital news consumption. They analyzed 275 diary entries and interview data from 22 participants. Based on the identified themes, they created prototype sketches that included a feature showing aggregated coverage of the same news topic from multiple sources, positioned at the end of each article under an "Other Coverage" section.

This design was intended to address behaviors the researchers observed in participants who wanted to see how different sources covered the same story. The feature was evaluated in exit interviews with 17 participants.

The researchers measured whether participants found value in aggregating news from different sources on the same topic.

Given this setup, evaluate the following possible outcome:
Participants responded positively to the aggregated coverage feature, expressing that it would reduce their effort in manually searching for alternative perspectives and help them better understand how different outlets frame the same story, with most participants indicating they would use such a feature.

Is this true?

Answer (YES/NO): NO